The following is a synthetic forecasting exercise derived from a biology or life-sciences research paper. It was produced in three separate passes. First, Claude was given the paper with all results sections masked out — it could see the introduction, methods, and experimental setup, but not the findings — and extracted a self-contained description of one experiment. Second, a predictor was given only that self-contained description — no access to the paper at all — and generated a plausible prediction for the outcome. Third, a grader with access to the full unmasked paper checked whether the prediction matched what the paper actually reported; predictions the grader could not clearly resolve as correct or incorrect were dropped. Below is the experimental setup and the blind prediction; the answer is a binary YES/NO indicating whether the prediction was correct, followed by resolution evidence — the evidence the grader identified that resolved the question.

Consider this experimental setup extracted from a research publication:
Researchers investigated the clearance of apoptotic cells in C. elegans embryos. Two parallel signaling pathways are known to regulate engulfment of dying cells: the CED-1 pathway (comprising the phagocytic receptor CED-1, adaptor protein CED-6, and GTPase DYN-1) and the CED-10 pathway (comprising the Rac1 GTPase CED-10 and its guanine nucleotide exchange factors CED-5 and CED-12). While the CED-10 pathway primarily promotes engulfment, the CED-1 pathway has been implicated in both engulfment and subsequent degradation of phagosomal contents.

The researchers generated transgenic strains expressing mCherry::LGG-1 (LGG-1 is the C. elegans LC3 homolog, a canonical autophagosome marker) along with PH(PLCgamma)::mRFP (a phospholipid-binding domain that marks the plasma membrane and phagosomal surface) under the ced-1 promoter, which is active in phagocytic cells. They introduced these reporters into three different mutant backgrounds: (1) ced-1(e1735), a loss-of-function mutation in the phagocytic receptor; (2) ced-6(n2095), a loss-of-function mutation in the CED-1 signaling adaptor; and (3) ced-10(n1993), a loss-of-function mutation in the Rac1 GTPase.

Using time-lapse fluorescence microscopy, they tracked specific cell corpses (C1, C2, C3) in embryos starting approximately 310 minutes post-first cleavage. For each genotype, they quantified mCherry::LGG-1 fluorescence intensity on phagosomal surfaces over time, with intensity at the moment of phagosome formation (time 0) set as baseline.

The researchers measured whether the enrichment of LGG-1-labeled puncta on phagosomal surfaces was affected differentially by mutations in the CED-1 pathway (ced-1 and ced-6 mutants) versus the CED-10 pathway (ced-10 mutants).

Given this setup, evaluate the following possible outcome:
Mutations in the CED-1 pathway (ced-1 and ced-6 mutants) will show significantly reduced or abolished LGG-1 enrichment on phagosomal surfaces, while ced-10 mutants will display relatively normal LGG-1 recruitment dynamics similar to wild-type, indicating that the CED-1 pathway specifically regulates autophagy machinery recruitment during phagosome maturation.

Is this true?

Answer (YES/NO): YES